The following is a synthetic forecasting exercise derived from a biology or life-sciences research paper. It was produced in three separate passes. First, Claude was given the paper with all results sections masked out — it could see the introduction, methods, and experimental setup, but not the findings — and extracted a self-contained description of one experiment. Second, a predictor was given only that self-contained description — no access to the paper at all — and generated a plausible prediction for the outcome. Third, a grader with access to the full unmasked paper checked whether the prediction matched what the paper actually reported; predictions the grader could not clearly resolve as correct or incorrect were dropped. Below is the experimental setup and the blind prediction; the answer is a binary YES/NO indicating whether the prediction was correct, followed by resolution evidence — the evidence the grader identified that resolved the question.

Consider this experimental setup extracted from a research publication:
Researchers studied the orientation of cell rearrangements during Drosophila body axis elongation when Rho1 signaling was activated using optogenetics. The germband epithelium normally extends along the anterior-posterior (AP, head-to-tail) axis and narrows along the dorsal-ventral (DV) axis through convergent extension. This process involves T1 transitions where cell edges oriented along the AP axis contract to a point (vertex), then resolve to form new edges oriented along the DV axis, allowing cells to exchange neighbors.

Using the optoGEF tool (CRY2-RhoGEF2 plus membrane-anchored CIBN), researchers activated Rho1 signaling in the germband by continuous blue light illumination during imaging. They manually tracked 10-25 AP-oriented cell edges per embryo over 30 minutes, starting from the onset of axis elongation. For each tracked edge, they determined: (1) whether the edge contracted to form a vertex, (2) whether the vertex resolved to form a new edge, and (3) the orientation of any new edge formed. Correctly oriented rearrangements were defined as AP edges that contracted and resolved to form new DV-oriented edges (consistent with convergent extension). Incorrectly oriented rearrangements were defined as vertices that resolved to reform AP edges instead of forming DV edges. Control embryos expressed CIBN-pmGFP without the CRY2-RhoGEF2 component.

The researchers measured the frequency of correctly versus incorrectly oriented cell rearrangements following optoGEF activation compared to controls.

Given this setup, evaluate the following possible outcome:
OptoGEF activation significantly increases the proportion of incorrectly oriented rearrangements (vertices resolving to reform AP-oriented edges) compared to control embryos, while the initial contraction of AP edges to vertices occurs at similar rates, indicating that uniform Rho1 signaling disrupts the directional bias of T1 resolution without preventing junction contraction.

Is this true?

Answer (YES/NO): NO